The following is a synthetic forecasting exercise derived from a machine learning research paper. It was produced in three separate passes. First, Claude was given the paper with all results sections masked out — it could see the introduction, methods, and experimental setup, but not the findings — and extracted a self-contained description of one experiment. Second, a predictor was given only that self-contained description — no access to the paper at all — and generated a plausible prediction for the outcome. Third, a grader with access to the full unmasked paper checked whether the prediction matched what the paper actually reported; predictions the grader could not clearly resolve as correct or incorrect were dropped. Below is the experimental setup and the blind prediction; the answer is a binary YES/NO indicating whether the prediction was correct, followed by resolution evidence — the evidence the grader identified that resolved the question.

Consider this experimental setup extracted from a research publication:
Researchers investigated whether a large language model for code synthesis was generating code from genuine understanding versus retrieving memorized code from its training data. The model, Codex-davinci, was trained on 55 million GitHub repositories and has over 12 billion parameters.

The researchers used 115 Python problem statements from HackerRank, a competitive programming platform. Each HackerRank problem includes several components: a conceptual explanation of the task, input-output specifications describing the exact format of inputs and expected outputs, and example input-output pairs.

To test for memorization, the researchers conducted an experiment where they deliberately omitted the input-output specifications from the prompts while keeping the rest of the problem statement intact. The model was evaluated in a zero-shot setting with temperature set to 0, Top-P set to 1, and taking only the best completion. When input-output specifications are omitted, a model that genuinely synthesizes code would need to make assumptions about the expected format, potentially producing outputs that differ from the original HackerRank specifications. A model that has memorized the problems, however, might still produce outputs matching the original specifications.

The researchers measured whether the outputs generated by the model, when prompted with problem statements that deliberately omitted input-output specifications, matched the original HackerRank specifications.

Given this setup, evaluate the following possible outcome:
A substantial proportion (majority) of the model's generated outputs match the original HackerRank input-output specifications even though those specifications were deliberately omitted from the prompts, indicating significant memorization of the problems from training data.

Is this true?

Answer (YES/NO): YES